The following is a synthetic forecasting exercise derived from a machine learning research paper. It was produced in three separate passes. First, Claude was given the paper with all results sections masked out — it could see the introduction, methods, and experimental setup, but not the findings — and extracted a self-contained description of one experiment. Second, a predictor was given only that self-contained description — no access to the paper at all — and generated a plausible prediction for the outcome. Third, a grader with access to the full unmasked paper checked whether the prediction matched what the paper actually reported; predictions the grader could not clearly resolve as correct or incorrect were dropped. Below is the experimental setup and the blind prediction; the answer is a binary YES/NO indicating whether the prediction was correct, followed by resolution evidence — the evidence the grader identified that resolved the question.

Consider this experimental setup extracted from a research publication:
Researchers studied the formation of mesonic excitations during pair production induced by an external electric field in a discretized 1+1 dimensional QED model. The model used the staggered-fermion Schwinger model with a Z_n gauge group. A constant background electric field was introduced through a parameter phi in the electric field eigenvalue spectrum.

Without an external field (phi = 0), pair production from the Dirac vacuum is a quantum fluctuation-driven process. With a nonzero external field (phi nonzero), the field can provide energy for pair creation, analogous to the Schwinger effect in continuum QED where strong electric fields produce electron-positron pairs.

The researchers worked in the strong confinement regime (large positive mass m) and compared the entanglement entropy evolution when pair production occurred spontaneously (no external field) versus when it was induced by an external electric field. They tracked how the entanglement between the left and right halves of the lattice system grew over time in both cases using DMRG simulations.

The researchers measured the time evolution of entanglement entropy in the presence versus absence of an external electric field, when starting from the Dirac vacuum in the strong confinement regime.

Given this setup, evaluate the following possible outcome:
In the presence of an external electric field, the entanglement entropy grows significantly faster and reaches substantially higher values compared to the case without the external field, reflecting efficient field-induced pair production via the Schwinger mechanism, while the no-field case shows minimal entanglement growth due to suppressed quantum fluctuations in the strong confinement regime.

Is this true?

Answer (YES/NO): NO